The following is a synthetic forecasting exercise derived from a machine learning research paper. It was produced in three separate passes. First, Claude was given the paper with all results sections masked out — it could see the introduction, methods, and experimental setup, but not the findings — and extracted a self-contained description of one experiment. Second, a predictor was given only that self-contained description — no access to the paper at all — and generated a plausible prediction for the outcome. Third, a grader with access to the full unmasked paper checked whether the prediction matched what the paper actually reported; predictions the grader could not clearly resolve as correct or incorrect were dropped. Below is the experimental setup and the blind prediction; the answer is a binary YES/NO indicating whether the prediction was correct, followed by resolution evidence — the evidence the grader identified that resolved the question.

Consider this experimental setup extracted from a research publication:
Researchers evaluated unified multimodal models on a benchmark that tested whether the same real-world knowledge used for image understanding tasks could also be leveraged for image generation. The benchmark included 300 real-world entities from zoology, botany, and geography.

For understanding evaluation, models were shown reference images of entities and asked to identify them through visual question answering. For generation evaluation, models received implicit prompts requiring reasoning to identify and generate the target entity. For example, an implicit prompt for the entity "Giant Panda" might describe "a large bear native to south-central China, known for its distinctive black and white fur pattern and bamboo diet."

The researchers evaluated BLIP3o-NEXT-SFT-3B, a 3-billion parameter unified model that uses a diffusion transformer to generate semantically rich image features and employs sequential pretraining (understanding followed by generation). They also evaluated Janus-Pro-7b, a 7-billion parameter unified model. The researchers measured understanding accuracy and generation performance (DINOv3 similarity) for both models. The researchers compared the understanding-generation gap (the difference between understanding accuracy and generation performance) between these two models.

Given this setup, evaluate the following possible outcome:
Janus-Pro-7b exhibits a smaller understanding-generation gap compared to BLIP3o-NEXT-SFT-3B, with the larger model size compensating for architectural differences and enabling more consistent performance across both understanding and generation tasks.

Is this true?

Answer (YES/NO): NO